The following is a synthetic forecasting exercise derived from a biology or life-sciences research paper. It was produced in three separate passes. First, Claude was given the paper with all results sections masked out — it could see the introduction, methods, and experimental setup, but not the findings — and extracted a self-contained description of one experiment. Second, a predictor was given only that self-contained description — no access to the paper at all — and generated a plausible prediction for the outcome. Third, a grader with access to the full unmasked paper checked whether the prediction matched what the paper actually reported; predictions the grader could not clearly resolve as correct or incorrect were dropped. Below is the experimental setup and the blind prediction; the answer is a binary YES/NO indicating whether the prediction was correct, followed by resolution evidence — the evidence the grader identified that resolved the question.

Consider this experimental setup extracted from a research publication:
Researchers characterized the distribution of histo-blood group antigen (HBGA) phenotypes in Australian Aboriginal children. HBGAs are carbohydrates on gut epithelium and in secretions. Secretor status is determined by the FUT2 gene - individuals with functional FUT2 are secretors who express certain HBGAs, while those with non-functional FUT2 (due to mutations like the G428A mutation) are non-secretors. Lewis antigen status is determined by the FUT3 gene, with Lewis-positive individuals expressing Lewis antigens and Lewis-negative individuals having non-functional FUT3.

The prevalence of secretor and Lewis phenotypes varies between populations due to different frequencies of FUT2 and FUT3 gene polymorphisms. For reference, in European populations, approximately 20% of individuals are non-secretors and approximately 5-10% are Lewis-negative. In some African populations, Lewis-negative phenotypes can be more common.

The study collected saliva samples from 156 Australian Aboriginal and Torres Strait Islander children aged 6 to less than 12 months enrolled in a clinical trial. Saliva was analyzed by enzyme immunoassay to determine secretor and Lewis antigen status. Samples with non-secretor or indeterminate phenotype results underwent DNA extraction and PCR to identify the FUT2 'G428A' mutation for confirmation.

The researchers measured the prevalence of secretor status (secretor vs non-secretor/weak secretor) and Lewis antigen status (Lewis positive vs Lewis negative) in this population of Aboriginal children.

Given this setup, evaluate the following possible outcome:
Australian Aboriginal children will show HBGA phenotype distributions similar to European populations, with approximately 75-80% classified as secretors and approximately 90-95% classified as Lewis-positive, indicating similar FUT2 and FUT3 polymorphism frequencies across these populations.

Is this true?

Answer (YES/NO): NO